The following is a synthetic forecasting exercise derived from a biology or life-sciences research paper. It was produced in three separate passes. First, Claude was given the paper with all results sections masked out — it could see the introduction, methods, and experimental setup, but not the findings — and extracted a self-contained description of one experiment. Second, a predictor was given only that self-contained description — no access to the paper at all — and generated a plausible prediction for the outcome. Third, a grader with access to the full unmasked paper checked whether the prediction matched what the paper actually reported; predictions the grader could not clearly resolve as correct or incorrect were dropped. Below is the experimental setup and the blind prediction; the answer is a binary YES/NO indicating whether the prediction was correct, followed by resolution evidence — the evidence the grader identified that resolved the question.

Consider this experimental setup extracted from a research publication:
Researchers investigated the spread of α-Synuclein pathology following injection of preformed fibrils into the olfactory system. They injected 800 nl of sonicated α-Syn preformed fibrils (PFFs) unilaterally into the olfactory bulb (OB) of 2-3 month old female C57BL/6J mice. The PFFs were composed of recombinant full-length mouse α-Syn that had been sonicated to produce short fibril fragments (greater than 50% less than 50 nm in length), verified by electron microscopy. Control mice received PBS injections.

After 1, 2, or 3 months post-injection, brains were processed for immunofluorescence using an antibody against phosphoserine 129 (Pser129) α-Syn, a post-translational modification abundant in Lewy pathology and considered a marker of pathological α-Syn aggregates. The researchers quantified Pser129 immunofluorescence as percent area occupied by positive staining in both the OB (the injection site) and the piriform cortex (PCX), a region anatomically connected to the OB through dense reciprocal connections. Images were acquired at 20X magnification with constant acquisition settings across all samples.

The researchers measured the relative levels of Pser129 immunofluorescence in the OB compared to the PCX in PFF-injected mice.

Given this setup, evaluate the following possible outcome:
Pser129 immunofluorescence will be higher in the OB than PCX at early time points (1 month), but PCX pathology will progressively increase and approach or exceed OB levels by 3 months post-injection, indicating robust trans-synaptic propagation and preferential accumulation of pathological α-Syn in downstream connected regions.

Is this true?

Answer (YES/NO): NO